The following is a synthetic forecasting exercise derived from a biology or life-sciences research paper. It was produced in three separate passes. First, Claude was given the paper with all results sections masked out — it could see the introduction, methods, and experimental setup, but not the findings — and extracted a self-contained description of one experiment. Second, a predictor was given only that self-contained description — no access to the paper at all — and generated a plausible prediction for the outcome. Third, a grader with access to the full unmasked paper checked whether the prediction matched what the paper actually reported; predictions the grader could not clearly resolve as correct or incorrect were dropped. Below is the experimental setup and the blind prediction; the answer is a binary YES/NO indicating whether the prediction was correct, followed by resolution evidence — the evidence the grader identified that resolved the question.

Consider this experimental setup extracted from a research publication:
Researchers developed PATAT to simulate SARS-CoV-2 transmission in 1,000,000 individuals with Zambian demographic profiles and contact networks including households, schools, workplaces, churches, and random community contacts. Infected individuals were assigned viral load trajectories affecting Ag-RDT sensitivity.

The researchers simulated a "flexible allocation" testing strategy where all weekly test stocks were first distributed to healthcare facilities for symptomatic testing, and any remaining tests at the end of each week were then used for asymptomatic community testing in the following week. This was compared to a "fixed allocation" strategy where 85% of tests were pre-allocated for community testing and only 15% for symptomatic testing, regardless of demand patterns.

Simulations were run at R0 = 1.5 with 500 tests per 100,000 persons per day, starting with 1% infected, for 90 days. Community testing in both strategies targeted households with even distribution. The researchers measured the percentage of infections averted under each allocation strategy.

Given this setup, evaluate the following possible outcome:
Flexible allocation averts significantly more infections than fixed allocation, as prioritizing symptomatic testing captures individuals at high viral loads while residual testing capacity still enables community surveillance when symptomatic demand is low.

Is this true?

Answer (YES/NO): YES